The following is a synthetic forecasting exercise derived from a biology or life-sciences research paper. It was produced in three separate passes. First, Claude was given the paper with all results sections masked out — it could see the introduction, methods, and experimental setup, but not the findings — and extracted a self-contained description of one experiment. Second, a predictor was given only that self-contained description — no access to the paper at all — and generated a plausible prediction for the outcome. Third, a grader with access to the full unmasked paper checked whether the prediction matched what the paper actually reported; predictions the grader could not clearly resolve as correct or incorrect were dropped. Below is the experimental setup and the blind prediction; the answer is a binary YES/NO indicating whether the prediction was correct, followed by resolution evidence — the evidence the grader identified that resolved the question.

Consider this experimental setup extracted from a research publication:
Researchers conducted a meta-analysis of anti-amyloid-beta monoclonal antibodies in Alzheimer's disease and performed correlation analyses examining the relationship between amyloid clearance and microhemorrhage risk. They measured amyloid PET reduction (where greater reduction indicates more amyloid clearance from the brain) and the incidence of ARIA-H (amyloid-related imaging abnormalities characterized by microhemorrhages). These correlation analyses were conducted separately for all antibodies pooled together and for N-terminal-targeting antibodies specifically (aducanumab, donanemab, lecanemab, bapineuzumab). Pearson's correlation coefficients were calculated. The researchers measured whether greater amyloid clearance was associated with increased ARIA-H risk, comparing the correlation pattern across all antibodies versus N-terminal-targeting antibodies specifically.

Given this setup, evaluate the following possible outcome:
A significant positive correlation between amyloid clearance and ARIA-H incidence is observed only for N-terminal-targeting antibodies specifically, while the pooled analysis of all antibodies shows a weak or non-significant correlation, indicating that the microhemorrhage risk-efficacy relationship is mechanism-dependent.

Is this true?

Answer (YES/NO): NO